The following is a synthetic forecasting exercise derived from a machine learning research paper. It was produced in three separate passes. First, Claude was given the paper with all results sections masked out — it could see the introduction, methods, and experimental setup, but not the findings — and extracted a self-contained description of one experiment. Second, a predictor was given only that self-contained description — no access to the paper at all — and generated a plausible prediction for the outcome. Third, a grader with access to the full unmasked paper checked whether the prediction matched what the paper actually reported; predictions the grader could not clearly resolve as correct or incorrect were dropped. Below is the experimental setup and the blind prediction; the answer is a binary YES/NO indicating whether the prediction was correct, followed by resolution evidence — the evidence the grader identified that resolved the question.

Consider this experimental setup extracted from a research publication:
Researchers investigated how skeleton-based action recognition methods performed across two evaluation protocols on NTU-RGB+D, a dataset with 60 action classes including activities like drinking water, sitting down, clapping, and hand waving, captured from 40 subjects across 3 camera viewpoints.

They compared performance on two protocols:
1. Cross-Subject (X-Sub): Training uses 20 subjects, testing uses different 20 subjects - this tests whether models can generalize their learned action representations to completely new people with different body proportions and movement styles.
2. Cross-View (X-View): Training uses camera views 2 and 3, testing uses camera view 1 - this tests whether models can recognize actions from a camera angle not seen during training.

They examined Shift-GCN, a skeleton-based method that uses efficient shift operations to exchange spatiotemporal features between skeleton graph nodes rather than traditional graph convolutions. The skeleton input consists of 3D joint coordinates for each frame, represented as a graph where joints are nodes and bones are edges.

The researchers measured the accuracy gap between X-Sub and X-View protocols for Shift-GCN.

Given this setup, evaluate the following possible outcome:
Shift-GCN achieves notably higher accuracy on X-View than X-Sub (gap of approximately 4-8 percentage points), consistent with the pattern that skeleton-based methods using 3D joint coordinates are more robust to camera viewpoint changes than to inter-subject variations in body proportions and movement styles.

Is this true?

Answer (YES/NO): YES